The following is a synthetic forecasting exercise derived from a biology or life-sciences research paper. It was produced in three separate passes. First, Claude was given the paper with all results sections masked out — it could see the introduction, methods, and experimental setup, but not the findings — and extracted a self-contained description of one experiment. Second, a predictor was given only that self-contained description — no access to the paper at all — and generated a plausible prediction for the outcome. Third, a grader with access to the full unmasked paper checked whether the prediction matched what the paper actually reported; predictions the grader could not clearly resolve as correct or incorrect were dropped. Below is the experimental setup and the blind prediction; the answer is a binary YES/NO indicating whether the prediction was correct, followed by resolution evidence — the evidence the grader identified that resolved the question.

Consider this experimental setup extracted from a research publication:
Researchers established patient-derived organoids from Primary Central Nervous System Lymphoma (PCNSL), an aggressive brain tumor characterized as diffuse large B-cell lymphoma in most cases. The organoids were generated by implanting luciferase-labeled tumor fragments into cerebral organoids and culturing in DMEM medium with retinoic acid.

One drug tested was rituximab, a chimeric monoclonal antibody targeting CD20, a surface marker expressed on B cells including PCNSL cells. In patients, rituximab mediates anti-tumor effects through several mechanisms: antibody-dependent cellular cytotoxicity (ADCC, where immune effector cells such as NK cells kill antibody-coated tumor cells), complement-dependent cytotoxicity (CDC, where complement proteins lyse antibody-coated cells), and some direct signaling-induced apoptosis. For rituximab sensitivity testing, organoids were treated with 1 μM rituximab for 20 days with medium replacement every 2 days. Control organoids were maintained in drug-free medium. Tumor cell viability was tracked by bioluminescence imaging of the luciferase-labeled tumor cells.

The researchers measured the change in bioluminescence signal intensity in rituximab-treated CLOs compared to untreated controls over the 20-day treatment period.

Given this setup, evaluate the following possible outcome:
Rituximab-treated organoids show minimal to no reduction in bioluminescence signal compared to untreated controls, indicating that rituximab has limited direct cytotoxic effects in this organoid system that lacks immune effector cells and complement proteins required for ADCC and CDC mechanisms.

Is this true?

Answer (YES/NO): YES